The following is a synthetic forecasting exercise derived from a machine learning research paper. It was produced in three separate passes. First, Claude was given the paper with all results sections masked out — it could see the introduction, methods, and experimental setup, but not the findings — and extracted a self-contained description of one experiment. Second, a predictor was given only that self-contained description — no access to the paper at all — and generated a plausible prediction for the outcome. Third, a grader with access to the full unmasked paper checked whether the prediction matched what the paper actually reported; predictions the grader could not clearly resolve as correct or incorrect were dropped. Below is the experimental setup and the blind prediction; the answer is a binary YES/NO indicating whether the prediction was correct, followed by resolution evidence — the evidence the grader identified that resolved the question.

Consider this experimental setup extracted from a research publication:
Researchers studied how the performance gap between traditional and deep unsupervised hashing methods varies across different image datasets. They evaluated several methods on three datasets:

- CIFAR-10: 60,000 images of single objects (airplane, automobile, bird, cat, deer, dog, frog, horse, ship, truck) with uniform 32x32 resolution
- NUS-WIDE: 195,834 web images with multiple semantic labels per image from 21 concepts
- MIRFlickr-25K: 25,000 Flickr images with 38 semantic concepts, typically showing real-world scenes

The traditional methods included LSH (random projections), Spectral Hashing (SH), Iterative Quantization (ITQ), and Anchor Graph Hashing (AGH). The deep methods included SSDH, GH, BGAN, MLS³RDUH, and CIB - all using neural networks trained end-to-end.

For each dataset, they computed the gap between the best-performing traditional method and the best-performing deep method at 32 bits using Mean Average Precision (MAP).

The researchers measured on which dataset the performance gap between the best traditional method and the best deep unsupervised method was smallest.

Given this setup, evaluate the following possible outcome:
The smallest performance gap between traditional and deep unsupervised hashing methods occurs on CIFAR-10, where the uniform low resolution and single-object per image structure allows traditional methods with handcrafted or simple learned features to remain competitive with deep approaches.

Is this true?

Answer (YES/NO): NO